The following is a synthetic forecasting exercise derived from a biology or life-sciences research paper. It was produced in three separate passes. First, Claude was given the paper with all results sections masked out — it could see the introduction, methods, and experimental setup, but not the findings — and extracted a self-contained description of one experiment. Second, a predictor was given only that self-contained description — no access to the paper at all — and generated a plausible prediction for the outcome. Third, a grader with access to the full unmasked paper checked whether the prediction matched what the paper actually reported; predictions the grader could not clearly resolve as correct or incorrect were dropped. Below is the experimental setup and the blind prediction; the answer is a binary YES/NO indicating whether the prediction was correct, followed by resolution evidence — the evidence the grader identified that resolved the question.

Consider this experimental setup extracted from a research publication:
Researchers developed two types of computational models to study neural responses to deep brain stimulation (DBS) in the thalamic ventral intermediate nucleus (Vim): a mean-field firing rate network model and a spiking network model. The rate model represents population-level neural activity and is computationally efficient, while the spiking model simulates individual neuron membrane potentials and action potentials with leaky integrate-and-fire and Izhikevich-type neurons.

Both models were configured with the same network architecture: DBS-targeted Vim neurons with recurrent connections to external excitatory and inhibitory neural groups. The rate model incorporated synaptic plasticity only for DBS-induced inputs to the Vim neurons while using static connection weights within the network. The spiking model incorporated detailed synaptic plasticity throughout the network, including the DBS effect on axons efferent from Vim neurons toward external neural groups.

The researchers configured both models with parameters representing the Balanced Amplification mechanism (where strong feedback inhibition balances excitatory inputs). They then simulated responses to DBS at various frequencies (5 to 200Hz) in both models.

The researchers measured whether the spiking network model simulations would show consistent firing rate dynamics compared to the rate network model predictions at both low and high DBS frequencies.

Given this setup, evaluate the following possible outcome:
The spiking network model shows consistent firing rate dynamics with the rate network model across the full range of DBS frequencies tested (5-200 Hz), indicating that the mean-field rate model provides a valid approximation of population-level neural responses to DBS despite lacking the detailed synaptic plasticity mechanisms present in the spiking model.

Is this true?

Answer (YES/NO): YES